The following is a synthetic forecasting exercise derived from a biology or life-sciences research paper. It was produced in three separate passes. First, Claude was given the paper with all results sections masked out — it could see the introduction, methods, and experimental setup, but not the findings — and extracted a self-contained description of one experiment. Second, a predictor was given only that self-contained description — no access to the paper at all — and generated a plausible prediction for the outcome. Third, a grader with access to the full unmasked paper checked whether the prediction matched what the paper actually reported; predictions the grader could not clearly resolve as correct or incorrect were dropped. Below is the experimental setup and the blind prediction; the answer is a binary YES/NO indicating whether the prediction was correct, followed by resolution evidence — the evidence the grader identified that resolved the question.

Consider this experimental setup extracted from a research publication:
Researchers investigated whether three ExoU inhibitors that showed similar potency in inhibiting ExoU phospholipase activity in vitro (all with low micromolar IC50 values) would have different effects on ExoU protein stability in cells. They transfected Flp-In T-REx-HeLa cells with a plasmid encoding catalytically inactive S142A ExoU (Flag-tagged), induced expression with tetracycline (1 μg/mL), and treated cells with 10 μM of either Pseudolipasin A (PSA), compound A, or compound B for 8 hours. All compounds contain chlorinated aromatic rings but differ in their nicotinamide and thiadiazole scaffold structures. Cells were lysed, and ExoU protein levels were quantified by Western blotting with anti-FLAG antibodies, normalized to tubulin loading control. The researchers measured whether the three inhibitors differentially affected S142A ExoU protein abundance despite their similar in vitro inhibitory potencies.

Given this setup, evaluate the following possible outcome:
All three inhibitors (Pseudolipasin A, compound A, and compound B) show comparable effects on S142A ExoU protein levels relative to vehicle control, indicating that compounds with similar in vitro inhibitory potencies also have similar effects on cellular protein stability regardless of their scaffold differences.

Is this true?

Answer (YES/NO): NO